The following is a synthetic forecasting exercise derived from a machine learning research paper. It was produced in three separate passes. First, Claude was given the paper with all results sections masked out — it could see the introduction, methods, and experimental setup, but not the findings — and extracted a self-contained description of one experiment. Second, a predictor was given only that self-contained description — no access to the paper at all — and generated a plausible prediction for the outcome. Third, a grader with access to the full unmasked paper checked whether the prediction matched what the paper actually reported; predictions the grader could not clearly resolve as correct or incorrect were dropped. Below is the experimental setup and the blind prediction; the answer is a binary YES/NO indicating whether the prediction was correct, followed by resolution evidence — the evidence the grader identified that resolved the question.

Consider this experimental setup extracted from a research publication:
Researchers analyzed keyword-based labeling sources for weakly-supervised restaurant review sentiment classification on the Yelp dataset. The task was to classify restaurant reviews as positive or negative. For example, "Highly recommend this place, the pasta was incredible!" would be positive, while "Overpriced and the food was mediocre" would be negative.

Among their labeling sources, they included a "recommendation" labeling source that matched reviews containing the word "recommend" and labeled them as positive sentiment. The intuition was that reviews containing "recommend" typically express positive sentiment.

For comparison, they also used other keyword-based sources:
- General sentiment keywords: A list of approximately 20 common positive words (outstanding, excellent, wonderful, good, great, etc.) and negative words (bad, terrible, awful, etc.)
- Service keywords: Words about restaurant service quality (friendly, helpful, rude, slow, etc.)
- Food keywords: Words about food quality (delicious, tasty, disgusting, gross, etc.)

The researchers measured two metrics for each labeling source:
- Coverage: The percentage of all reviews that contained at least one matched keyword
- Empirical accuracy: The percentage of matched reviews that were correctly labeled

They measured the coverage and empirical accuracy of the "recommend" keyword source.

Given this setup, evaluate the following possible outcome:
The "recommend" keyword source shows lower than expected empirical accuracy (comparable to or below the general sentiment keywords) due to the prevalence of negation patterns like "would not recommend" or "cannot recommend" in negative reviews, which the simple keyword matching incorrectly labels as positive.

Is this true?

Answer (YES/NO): YES